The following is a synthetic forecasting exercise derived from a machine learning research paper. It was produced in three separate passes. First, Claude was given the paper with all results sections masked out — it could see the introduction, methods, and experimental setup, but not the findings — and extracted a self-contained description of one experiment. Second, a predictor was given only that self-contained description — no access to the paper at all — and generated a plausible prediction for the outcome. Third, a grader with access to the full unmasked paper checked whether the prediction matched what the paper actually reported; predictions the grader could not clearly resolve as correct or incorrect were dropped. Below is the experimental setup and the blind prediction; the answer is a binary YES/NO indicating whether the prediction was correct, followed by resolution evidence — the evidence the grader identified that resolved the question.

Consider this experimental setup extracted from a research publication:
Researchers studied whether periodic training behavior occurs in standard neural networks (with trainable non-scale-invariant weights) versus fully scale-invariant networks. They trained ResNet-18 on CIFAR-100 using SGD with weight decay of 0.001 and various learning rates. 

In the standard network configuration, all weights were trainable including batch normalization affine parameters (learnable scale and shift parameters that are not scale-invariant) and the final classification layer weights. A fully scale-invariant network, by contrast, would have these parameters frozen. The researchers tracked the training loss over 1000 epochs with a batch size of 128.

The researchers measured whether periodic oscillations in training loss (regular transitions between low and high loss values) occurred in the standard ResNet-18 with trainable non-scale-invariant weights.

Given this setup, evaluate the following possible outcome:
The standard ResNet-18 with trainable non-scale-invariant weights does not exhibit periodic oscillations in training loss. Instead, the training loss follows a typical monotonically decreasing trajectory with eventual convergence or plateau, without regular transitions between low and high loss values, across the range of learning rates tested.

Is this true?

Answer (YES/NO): NO